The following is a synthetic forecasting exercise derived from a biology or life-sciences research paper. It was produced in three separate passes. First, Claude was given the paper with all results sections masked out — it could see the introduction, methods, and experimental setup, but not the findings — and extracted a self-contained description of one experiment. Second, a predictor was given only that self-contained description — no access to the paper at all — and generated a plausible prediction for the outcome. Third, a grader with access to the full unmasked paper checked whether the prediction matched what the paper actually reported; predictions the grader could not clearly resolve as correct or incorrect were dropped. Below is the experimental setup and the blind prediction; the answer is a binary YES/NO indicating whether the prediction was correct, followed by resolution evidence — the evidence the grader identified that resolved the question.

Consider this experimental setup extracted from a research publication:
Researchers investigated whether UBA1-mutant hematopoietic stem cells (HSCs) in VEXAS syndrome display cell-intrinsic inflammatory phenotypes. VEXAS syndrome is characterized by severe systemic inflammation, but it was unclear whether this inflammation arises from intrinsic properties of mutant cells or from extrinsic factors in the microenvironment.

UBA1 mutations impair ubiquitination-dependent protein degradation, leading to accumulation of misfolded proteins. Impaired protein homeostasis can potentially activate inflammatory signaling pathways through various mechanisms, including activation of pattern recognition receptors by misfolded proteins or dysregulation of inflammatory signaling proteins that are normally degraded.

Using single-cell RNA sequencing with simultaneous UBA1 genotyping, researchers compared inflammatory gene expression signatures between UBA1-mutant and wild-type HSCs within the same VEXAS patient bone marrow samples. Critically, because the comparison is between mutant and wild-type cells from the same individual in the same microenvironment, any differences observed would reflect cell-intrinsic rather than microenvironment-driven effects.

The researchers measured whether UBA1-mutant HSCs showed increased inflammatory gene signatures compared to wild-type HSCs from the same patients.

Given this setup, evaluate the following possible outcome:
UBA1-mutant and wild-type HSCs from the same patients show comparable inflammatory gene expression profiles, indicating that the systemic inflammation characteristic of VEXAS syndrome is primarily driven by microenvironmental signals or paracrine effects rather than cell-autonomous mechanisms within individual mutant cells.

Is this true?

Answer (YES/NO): NO